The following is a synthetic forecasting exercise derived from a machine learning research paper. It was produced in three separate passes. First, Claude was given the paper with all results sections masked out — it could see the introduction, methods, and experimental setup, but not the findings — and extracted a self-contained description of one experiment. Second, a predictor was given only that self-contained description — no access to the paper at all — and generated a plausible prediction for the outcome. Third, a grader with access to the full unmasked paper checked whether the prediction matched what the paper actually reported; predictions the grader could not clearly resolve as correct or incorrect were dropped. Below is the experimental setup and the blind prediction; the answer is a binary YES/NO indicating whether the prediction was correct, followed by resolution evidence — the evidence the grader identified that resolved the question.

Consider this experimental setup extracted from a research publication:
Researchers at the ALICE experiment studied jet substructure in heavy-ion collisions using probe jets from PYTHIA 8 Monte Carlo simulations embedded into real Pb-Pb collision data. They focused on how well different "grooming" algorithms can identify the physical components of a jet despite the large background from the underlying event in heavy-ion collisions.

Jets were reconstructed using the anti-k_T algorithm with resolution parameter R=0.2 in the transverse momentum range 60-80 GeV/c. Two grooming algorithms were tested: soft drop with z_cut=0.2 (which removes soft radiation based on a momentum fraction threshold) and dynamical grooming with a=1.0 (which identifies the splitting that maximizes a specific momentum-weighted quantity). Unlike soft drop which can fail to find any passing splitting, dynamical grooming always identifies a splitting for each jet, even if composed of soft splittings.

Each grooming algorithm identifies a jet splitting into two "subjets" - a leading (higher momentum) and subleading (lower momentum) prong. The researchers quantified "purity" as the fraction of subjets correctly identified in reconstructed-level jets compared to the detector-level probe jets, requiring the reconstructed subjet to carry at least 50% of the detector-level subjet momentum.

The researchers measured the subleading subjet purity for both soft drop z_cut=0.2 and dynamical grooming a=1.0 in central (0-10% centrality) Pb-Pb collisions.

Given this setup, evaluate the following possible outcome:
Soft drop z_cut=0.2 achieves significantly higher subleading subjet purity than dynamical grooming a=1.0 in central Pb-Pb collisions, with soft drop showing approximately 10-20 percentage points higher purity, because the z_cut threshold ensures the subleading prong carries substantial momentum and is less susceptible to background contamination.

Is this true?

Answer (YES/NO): YES